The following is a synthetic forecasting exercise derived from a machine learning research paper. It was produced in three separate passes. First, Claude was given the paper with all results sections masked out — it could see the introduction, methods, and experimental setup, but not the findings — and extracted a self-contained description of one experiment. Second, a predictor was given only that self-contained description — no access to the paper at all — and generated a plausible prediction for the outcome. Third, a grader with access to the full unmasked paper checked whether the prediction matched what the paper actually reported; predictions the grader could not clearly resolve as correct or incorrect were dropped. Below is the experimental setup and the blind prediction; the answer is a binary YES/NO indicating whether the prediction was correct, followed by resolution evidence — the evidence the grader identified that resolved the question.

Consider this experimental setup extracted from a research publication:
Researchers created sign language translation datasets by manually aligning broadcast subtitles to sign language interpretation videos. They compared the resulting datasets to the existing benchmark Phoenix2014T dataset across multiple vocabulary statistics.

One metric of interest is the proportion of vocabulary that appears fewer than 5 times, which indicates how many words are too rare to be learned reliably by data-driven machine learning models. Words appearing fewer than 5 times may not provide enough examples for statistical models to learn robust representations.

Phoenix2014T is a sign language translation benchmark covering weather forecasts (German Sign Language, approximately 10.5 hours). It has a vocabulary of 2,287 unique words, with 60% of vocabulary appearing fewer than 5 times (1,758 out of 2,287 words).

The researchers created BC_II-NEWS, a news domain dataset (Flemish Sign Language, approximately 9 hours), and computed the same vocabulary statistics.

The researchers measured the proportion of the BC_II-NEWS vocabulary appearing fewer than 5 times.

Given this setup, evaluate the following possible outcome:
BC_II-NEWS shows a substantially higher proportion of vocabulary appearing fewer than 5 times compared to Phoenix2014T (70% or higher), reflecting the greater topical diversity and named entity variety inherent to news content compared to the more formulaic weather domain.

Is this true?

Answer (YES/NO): YES